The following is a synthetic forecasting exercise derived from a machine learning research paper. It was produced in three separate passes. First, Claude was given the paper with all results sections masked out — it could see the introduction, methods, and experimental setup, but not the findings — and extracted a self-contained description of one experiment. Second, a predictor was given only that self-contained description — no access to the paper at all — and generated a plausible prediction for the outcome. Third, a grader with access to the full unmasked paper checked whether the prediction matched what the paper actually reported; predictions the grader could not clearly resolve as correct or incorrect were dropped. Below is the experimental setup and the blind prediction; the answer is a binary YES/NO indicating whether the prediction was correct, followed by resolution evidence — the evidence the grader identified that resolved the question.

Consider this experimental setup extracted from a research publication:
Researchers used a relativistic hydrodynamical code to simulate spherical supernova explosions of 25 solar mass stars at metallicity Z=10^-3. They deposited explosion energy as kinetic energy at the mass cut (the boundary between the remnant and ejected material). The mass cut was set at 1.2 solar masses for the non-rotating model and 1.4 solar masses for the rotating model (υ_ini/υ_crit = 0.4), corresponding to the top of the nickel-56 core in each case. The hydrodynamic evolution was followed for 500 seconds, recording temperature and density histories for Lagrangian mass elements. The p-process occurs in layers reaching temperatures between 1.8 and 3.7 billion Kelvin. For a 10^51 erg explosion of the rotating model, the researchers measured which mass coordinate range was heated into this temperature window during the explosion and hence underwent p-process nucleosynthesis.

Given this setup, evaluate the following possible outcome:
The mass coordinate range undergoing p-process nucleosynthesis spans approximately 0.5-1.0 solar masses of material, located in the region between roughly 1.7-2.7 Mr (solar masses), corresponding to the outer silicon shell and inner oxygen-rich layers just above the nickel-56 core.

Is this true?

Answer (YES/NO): NO